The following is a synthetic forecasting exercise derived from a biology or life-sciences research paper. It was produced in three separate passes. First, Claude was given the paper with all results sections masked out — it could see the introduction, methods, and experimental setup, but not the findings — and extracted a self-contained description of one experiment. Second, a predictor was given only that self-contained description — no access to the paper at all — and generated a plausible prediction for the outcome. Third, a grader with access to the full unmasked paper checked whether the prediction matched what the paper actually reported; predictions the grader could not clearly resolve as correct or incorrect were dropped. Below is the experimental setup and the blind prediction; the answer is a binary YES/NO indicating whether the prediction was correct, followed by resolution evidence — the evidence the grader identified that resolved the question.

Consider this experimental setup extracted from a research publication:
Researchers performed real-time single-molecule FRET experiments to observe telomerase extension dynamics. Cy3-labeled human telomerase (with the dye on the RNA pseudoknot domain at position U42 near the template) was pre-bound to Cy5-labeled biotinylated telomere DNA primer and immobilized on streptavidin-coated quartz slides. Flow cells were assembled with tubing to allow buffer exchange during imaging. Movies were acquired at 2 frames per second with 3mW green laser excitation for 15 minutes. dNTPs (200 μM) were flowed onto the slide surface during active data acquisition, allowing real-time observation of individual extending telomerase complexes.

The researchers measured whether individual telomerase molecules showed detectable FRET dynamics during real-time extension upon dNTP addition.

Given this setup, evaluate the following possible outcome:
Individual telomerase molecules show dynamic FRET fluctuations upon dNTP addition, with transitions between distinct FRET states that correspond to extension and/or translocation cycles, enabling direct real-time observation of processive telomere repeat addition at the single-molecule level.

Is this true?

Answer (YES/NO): NO